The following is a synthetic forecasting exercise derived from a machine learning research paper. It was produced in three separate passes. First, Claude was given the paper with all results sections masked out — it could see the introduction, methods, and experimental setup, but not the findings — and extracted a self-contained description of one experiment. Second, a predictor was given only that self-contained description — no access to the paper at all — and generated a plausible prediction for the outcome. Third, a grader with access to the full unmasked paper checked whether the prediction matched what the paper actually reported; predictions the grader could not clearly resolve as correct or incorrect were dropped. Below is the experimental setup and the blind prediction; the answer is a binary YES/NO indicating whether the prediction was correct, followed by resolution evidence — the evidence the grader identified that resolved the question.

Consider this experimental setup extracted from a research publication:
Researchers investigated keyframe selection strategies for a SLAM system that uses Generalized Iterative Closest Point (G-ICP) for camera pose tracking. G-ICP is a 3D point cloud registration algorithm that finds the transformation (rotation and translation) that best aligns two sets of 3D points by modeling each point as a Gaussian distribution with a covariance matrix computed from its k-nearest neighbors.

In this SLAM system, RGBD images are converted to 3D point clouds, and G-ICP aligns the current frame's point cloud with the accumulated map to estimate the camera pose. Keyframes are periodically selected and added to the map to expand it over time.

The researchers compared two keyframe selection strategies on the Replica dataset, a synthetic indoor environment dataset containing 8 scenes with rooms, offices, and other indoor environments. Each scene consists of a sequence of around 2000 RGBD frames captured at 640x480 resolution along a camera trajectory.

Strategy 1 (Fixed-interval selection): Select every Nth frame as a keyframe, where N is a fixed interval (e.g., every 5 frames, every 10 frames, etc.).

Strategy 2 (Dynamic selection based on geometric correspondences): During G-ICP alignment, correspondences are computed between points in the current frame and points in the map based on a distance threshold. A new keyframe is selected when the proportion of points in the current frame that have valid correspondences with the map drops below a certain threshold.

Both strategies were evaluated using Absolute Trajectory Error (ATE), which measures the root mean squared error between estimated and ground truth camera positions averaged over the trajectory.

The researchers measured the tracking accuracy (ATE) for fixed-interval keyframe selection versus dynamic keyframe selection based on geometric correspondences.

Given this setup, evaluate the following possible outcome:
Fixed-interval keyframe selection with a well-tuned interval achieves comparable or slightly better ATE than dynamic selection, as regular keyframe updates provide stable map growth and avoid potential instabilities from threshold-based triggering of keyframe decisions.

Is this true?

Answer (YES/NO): NO